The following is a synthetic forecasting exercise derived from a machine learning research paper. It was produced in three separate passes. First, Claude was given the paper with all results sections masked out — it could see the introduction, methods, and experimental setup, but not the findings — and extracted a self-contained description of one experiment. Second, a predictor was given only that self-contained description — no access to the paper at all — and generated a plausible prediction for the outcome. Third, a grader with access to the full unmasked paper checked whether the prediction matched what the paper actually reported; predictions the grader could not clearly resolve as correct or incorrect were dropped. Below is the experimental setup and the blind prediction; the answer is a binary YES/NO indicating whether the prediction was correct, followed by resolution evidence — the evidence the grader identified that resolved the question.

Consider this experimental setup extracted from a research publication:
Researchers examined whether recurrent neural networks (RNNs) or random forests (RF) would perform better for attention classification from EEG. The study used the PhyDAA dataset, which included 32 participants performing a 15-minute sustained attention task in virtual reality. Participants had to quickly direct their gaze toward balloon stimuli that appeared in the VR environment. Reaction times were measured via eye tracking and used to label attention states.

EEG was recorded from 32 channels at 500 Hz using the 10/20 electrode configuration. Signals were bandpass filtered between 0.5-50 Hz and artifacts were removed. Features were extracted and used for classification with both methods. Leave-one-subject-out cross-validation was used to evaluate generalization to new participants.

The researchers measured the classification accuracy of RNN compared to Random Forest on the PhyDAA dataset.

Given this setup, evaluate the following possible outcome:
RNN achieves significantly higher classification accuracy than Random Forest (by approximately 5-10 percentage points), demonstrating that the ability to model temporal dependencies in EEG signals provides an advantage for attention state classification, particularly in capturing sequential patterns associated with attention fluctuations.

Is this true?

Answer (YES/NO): YES